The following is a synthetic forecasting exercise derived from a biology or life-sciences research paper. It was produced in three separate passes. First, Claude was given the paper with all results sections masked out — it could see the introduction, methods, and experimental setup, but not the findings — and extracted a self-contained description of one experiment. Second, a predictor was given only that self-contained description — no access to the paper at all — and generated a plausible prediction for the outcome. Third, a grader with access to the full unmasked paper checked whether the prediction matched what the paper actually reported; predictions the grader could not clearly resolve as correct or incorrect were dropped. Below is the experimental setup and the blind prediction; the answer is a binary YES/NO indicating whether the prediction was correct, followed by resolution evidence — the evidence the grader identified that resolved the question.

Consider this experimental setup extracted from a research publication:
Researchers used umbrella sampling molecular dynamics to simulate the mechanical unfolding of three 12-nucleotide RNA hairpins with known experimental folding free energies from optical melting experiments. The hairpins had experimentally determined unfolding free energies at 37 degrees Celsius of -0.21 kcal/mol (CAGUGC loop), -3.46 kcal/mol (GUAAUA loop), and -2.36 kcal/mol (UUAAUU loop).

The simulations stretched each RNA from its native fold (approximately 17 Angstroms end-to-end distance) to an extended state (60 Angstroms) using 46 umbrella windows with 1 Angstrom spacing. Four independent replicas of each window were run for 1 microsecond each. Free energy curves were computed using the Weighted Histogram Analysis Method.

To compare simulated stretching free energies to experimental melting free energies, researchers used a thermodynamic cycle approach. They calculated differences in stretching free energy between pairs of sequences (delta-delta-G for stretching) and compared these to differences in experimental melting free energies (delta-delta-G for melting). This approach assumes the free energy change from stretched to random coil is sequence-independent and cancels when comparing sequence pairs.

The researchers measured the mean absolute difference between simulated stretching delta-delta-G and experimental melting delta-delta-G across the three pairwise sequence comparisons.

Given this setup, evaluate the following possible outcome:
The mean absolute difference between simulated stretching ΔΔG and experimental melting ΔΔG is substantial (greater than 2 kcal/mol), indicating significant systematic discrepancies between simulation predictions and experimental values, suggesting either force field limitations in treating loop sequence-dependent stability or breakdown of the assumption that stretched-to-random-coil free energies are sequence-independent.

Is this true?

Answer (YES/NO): NO